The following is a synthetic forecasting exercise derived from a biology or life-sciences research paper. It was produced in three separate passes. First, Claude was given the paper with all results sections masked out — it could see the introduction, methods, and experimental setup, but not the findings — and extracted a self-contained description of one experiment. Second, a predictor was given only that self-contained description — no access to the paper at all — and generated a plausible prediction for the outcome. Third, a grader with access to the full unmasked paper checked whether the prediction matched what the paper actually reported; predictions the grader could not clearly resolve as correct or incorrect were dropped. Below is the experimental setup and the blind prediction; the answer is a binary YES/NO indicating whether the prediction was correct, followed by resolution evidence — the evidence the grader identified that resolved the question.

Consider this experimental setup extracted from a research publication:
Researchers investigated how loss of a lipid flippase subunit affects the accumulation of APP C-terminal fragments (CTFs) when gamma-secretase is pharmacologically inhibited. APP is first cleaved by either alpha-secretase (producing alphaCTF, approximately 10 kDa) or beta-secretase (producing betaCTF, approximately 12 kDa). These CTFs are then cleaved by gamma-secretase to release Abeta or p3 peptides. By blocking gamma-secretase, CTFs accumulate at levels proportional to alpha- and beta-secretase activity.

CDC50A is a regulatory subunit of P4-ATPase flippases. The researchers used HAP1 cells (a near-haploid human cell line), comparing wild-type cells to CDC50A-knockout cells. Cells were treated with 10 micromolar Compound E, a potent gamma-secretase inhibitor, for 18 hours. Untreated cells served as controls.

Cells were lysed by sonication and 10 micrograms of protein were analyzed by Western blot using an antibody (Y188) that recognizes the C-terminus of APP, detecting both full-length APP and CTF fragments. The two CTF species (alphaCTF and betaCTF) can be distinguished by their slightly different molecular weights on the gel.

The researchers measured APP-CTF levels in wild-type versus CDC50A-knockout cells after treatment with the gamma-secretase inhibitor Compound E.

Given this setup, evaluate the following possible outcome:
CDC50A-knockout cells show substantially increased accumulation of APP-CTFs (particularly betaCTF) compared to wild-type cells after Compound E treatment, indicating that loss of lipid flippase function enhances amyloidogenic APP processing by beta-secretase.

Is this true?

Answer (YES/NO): YES